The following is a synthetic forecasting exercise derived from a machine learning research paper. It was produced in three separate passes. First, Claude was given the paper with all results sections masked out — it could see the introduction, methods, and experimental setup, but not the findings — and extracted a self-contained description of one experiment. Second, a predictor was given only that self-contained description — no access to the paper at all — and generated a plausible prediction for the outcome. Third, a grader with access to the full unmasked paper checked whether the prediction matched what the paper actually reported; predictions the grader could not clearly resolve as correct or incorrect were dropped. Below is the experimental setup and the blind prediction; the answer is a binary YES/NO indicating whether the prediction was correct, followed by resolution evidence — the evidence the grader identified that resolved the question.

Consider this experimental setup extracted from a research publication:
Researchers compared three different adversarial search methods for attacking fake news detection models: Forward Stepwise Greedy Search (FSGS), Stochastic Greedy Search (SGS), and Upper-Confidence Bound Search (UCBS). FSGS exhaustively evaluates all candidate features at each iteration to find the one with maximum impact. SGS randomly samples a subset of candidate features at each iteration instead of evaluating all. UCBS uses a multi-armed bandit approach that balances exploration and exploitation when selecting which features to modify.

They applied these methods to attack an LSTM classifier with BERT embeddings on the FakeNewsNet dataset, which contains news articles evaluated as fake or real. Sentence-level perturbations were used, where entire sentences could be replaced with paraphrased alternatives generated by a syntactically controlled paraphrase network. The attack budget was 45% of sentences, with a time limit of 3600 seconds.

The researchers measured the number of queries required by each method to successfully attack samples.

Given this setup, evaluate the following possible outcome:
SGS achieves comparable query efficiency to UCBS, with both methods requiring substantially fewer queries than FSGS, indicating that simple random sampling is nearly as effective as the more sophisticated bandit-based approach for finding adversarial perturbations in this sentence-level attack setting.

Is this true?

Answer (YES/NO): NO